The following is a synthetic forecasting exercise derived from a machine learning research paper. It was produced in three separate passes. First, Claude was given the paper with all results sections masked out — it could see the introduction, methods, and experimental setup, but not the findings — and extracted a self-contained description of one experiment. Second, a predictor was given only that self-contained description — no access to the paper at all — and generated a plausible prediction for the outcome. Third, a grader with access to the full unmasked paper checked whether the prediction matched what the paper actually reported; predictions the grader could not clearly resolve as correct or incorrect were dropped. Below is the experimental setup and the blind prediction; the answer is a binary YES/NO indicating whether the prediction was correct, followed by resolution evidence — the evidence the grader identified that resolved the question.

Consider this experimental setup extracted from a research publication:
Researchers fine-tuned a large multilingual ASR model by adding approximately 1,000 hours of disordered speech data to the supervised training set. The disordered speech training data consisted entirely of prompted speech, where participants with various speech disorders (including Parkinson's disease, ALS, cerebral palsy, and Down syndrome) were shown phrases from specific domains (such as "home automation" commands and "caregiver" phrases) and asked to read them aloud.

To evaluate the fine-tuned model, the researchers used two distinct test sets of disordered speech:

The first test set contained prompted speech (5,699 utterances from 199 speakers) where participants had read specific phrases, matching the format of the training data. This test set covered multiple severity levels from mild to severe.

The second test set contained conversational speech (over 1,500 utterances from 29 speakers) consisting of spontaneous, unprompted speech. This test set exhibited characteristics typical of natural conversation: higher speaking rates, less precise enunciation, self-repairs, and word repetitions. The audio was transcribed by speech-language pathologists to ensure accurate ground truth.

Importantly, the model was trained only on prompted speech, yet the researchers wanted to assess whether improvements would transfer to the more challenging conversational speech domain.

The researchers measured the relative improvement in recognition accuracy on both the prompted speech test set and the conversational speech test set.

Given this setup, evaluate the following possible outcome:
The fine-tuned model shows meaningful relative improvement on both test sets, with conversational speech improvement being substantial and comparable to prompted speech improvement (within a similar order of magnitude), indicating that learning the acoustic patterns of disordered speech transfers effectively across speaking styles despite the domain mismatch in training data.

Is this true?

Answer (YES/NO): YES